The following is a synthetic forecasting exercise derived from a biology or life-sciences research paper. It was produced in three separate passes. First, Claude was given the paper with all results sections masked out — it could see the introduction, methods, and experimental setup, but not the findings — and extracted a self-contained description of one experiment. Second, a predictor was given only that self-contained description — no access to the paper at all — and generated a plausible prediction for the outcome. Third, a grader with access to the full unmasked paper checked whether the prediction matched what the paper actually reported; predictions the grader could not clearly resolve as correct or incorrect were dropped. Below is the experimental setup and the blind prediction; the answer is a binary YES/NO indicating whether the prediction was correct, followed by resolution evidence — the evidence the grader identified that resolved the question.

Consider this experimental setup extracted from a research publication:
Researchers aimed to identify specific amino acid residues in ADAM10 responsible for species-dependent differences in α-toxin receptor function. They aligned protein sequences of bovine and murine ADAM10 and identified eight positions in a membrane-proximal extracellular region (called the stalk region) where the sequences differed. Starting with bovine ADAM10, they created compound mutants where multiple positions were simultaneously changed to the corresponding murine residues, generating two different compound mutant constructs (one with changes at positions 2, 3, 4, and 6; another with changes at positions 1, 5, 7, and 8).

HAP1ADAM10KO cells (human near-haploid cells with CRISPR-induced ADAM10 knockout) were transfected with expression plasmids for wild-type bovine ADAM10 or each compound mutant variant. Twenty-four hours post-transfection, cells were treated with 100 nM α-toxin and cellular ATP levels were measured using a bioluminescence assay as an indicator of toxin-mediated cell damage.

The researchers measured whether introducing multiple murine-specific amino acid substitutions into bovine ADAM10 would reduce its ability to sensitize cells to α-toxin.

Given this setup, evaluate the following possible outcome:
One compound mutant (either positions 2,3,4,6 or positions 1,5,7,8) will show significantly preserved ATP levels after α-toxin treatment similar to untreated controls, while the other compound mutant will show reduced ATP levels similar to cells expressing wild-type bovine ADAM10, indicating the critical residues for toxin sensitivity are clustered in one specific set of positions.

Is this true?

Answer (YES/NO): YES